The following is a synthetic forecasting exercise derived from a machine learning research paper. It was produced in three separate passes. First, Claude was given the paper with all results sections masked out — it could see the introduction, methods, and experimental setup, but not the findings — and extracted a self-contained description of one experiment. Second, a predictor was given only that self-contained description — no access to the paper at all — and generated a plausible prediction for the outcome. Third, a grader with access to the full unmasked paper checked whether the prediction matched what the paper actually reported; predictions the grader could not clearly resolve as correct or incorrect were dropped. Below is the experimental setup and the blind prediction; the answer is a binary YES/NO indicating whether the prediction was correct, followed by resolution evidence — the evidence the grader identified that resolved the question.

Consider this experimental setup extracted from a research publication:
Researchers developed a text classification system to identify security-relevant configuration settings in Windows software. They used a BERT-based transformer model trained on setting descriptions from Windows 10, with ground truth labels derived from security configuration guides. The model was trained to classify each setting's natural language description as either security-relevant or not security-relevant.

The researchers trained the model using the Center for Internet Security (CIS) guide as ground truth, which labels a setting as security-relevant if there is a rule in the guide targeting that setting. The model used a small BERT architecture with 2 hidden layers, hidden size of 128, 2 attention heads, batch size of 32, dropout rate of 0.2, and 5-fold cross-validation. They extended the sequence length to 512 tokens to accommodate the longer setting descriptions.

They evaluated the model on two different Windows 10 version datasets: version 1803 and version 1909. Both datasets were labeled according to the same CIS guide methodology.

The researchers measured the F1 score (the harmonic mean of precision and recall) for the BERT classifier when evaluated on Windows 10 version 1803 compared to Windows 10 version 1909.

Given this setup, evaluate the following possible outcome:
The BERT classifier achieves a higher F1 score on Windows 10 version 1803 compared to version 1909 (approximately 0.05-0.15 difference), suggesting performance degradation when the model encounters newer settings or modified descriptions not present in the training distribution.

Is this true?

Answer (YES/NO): NO